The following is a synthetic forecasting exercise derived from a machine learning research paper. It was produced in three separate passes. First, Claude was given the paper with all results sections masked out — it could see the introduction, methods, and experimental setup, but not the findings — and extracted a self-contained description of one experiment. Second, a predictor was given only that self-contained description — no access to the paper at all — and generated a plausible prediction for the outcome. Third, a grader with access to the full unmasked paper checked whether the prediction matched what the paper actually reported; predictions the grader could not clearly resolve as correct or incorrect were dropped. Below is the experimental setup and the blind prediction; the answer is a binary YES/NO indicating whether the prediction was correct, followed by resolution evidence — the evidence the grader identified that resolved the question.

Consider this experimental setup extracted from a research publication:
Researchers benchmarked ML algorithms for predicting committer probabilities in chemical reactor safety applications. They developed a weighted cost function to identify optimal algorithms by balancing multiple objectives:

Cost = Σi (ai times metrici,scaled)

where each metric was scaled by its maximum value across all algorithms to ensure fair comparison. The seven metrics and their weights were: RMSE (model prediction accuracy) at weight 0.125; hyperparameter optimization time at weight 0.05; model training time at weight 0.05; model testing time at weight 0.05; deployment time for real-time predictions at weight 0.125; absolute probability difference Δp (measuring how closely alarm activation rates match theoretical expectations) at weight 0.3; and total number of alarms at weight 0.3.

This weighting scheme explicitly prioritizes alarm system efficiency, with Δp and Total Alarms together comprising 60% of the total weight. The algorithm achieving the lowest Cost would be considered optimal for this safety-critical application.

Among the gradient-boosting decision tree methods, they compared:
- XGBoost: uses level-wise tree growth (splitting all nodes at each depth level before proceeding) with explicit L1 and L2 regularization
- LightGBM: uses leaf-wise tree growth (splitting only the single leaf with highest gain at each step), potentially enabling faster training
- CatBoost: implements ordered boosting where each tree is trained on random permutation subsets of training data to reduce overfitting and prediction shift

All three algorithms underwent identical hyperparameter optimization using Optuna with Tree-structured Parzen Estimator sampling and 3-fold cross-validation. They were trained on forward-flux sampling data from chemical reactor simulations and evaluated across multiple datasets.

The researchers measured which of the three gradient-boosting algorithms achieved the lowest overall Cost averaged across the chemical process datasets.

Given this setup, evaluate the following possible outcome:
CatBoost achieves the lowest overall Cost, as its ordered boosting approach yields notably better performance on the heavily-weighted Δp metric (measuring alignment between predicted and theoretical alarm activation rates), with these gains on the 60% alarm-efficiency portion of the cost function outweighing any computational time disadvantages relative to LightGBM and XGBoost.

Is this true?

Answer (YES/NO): YES